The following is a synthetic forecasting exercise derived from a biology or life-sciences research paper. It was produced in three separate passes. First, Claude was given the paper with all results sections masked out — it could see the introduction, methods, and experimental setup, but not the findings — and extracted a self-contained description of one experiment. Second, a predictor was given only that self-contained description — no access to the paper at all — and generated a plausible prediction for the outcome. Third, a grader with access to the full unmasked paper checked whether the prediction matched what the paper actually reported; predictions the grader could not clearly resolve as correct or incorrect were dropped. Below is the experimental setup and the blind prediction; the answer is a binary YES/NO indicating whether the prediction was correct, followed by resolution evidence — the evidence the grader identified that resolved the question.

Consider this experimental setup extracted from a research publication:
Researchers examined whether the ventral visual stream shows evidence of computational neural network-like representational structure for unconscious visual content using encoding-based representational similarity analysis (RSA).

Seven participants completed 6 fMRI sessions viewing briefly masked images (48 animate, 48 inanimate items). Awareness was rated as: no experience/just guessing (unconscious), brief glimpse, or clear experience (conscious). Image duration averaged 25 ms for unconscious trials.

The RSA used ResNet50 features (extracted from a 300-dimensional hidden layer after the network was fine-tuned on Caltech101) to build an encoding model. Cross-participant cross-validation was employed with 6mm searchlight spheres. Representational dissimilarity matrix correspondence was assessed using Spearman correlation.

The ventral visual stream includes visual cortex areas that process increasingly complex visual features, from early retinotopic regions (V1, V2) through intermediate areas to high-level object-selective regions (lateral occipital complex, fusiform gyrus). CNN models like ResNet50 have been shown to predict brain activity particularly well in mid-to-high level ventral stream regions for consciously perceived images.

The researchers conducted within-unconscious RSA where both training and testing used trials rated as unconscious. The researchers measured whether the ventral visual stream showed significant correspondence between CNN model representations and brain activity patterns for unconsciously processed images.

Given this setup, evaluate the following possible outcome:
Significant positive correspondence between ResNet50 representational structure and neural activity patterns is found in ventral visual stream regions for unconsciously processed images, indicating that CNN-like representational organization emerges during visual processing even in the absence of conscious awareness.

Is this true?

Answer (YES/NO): YES